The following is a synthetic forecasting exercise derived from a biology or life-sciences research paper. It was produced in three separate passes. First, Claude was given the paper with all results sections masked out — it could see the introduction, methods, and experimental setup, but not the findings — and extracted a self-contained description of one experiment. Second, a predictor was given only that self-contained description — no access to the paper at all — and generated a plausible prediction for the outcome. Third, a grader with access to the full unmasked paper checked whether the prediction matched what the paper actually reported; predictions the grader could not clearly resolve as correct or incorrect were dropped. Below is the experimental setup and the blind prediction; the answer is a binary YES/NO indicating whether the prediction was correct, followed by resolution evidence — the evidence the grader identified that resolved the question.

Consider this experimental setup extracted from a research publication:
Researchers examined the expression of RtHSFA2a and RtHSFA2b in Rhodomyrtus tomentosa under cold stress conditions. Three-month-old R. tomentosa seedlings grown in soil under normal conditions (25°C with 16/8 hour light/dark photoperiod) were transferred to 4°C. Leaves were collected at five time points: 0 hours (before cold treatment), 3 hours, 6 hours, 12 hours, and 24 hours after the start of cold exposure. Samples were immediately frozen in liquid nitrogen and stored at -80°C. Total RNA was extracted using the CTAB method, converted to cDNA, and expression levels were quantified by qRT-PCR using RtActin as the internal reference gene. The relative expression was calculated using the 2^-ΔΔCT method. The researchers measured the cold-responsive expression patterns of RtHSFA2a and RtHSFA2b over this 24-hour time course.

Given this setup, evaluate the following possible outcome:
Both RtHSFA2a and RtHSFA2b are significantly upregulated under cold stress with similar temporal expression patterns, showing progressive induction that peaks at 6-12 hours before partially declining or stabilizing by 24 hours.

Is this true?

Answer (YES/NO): NO